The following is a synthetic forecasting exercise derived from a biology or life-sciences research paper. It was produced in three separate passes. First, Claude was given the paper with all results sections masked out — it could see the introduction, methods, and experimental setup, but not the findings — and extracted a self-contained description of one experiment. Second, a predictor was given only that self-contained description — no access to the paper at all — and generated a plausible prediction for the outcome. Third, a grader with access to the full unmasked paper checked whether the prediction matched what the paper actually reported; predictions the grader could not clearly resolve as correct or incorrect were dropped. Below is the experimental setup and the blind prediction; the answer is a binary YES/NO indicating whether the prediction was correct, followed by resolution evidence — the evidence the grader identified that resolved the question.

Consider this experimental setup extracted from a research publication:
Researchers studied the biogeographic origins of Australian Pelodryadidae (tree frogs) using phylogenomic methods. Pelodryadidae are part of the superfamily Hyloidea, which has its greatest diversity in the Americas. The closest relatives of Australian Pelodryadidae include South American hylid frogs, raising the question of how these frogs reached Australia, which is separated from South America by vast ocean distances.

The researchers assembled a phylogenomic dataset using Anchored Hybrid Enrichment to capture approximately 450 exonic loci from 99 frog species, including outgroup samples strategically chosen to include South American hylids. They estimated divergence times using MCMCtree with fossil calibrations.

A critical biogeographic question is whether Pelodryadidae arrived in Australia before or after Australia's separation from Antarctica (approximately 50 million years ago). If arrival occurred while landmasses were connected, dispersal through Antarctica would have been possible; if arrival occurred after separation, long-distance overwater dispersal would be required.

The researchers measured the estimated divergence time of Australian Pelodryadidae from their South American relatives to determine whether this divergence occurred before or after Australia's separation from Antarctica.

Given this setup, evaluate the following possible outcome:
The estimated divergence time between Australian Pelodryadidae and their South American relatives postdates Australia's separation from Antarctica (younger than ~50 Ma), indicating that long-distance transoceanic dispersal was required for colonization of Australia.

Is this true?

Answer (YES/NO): NO